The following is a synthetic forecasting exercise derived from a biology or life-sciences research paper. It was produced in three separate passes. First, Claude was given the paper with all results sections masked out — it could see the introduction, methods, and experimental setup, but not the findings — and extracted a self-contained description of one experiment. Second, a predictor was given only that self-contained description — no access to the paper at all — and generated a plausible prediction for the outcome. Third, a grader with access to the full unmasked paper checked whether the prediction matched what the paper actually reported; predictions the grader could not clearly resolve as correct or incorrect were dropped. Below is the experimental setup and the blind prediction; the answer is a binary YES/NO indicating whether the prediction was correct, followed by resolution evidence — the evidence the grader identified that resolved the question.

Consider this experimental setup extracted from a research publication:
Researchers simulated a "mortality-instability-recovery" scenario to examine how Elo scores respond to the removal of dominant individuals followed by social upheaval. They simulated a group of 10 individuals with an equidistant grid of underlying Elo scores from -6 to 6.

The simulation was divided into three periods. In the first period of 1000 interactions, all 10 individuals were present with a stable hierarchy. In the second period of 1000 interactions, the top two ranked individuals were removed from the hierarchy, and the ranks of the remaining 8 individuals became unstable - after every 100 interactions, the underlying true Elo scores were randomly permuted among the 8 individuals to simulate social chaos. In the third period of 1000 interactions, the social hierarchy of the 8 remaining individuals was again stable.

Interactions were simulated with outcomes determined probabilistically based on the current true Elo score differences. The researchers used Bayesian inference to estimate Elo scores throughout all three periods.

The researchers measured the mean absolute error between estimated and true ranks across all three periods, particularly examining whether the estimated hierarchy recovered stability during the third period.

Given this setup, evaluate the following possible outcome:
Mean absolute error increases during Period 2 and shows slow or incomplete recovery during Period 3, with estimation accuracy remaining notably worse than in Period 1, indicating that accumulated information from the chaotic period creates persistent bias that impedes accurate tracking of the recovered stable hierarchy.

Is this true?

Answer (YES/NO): NO